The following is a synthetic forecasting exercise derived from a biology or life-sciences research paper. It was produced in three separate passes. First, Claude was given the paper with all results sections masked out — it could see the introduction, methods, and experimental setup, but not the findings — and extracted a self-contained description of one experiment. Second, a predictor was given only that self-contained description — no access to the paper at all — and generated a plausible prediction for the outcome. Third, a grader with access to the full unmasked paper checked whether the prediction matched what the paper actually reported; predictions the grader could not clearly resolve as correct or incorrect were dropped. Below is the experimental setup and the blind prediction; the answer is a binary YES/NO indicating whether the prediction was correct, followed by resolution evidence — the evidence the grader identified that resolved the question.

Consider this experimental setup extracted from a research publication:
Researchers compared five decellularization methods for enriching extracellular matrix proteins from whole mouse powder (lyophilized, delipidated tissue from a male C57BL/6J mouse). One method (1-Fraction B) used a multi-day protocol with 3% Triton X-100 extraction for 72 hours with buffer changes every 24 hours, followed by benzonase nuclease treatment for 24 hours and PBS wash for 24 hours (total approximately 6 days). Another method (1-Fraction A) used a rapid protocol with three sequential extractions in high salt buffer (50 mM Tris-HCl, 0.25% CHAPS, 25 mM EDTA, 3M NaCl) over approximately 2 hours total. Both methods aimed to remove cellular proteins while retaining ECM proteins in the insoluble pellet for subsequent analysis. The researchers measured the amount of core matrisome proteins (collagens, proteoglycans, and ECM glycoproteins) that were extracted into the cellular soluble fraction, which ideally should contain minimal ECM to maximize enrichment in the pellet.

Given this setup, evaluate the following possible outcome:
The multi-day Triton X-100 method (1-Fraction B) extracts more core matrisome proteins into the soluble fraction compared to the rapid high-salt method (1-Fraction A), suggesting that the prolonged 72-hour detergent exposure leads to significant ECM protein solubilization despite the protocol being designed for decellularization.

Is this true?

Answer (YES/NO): NO